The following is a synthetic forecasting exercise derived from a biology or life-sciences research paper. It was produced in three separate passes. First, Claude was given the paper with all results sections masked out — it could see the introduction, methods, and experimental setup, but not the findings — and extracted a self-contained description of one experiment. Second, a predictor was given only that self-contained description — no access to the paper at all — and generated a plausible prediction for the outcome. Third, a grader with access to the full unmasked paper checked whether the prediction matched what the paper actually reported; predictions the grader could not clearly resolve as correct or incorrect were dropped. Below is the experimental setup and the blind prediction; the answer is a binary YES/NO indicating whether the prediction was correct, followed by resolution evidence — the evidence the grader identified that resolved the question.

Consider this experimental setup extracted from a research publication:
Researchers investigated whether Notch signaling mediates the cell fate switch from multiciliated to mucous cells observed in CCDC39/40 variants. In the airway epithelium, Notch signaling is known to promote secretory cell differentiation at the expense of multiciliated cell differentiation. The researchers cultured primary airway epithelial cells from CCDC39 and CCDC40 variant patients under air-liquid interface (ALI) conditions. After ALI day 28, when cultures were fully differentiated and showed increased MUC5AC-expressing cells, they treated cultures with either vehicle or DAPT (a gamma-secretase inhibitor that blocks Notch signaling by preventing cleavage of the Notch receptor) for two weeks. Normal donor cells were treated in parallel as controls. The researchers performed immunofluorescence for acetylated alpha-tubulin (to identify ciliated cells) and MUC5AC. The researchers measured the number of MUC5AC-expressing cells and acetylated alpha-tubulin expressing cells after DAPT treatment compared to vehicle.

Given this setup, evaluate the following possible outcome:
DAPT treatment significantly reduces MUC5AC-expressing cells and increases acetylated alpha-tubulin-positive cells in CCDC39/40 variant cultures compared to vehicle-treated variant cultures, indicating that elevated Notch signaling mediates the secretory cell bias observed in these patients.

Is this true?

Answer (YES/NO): YES